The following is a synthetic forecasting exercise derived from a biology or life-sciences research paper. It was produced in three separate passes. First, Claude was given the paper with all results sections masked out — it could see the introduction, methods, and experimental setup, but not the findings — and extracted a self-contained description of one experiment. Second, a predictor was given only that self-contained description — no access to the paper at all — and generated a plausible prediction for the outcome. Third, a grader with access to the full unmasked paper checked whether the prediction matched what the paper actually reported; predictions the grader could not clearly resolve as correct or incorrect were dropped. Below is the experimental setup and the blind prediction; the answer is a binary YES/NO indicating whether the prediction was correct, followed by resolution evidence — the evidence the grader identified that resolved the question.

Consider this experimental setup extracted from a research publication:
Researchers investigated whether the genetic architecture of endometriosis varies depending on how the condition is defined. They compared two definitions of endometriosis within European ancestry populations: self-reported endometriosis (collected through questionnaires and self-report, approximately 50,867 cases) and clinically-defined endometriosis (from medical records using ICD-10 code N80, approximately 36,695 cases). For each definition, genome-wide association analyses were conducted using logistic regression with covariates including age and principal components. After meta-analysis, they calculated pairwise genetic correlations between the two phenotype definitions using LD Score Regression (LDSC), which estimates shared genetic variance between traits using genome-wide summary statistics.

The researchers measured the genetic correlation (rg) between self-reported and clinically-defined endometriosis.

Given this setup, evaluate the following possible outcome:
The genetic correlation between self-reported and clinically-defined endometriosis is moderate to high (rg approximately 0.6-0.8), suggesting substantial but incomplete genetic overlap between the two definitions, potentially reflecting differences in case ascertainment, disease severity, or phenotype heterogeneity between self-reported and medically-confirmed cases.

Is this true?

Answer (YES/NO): NO